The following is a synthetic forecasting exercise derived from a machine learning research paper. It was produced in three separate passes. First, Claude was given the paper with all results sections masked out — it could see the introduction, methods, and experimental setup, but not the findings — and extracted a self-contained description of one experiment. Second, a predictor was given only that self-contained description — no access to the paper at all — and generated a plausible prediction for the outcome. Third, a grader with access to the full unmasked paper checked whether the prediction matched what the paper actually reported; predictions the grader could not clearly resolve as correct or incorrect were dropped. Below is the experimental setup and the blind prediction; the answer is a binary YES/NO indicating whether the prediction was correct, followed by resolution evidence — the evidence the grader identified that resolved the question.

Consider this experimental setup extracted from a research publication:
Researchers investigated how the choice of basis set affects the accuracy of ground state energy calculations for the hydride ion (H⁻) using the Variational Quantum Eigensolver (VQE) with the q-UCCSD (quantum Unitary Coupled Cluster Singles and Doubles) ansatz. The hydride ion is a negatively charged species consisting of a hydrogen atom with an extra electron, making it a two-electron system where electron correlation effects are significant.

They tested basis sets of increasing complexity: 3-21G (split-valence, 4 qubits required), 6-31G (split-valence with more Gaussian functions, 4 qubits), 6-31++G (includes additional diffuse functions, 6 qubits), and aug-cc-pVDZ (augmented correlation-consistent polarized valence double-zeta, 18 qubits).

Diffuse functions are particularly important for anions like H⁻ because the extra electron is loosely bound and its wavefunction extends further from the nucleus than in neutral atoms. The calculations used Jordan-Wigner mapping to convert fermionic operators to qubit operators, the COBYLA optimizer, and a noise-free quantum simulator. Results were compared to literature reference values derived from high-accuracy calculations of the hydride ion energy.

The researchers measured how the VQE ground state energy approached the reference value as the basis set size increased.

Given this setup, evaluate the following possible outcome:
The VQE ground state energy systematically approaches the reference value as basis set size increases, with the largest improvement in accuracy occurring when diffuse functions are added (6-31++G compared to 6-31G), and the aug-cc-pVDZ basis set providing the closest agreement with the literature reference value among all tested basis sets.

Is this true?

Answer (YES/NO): YES